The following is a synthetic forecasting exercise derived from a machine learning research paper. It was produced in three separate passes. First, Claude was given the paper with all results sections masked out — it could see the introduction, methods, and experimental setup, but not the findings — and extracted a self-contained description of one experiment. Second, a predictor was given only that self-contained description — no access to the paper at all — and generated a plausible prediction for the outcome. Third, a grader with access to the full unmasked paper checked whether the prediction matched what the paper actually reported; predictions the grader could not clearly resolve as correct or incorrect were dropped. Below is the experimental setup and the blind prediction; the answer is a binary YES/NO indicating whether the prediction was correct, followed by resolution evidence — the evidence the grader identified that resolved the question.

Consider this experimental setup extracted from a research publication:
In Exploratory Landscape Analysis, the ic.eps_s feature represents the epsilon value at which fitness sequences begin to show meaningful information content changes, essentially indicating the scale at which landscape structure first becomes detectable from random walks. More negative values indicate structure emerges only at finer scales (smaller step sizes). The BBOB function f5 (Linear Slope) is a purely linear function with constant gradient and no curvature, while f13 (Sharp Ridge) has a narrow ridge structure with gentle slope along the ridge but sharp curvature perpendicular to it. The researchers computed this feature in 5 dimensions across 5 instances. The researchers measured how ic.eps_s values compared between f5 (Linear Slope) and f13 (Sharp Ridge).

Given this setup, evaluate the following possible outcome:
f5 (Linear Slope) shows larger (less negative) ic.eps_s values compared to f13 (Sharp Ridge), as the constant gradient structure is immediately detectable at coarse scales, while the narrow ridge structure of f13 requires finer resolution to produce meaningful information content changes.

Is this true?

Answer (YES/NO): NO